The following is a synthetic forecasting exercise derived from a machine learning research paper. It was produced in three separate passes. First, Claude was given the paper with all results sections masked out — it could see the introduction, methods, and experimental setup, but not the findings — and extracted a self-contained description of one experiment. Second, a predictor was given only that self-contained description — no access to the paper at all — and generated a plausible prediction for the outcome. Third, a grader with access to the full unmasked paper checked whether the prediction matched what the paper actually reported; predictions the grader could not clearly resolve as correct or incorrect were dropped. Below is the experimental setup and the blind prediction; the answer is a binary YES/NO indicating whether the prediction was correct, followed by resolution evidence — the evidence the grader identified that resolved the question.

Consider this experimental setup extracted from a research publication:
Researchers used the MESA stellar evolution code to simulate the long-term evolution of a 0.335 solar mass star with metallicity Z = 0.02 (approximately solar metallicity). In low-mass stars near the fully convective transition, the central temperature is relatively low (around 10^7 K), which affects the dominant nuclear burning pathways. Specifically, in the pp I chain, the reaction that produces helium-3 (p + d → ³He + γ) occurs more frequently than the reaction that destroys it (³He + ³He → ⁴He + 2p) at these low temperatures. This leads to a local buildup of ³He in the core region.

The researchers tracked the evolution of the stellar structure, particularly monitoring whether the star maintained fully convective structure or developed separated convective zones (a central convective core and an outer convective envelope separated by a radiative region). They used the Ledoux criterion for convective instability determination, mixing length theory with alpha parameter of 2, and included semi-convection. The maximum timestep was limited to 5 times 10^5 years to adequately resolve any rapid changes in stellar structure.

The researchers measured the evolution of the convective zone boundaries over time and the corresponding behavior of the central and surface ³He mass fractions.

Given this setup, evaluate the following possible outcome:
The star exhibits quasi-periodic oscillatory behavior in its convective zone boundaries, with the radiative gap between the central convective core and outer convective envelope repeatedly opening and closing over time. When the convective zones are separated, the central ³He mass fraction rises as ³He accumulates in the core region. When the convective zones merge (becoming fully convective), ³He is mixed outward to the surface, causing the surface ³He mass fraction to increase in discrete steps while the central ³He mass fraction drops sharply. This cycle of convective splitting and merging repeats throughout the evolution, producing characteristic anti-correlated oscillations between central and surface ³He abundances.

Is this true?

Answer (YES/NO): YES